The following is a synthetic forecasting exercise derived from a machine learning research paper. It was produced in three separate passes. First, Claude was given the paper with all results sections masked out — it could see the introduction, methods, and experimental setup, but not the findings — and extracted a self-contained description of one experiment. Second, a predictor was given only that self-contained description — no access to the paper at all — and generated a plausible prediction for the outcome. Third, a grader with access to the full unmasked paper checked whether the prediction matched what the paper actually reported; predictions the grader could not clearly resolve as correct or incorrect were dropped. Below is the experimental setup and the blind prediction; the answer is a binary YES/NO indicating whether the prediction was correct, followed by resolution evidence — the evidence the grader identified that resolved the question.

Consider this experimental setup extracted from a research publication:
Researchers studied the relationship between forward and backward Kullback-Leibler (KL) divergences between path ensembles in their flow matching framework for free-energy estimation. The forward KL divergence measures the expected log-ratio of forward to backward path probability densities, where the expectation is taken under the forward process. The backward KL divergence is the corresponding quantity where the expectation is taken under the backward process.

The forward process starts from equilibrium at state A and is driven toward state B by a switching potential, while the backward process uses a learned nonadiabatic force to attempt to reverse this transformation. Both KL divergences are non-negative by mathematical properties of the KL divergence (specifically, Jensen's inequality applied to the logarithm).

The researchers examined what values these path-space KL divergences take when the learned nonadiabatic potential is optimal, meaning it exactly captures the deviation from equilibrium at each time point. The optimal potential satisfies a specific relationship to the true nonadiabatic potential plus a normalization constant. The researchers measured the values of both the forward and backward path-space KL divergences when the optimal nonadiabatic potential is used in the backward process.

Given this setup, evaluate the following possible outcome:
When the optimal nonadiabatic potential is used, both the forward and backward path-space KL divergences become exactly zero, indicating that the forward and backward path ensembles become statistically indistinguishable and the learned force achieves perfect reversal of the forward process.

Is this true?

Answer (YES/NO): YES